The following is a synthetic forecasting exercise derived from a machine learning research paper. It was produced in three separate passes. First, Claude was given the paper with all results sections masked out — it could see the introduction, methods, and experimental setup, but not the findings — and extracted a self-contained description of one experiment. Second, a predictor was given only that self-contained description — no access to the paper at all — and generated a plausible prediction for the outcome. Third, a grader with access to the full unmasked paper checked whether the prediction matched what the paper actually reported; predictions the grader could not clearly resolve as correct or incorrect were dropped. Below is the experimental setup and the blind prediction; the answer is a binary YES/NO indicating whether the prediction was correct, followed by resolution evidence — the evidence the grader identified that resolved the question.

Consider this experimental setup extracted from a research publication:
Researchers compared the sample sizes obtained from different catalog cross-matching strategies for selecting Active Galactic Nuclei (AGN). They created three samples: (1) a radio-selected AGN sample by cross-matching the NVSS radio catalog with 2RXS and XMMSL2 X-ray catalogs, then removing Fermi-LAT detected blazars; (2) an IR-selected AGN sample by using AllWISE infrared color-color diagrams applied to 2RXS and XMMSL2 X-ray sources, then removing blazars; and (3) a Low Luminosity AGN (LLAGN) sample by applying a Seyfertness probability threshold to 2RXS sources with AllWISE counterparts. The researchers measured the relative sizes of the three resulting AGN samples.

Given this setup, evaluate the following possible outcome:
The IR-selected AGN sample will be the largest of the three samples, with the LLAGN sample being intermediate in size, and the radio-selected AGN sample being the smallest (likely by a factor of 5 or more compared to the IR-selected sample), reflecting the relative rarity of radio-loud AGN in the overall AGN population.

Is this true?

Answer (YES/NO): NO